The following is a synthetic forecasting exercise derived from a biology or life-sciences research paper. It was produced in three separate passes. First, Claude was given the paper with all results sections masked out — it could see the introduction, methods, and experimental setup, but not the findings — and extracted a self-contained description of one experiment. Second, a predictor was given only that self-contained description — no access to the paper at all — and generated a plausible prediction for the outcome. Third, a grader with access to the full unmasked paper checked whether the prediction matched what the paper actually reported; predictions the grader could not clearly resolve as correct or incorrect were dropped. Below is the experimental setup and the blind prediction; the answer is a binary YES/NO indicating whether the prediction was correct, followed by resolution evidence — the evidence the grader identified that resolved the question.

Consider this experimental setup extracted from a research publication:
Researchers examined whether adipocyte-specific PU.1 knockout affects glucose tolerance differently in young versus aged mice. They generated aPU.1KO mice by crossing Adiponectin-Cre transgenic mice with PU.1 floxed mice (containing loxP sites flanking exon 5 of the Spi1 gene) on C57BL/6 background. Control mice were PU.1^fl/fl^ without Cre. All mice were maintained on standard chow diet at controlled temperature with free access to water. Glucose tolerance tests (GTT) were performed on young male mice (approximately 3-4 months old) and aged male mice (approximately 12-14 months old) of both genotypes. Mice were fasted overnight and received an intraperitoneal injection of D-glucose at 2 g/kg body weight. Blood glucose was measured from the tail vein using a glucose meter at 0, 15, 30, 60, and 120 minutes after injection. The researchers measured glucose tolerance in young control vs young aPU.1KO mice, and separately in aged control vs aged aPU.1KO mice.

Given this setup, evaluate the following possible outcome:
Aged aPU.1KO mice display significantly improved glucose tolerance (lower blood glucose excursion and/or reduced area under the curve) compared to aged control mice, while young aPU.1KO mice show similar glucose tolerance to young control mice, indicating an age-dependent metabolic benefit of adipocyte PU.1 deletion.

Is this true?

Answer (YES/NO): YES